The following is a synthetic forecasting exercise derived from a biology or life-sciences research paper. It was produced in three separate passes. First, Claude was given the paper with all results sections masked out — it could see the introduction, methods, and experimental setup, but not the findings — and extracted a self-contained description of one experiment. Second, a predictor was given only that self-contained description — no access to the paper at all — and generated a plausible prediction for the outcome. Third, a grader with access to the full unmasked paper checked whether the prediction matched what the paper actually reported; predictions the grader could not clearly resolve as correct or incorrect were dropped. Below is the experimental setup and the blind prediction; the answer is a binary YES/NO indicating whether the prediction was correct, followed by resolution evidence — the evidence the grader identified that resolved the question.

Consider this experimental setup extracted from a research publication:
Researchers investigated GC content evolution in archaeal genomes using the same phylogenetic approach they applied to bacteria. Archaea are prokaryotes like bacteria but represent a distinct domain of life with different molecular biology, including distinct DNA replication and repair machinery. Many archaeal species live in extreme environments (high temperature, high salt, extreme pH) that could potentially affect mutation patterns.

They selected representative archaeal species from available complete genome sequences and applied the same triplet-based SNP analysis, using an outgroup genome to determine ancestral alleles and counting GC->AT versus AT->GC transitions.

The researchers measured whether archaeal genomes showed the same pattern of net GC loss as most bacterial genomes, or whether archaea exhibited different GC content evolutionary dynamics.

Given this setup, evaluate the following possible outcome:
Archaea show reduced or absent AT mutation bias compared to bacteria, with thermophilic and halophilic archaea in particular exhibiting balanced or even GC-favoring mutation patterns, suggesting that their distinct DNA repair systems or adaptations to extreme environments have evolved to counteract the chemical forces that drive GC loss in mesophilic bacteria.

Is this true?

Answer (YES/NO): NO